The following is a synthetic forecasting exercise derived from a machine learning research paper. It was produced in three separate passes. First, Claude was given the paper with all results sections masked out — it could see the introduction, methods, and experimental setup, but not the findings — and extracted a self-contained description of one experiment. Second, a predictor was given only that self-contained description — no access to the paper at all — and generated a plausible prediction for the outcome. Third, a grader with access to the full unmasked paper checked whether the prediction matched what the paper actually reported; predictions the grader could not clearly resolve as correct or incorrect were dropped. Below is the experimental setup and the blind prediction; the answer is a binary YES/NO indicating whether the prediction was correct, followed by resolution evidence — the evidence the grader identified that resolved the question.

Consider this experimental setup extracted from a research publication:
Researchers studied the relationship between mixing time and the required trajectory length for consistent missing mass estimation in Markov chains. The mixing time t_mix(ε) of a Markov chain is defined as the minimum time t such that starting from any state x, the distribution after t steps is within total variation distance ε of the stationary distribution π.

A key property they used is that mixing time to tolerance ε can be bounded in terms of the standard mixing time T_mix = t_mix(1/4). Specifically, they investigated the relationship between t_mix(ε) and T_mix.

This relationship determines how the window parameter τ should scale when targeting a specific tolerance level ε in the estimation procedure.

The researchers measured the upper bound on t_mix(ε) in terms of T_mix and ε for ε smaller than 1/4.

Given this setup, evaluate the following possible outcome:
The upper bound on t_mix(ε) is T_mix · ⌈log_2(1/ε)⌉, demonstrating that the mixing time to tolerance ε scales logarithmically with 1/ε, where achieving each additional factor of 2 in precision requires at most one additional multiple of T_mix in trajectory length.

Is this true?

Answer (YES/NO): NO